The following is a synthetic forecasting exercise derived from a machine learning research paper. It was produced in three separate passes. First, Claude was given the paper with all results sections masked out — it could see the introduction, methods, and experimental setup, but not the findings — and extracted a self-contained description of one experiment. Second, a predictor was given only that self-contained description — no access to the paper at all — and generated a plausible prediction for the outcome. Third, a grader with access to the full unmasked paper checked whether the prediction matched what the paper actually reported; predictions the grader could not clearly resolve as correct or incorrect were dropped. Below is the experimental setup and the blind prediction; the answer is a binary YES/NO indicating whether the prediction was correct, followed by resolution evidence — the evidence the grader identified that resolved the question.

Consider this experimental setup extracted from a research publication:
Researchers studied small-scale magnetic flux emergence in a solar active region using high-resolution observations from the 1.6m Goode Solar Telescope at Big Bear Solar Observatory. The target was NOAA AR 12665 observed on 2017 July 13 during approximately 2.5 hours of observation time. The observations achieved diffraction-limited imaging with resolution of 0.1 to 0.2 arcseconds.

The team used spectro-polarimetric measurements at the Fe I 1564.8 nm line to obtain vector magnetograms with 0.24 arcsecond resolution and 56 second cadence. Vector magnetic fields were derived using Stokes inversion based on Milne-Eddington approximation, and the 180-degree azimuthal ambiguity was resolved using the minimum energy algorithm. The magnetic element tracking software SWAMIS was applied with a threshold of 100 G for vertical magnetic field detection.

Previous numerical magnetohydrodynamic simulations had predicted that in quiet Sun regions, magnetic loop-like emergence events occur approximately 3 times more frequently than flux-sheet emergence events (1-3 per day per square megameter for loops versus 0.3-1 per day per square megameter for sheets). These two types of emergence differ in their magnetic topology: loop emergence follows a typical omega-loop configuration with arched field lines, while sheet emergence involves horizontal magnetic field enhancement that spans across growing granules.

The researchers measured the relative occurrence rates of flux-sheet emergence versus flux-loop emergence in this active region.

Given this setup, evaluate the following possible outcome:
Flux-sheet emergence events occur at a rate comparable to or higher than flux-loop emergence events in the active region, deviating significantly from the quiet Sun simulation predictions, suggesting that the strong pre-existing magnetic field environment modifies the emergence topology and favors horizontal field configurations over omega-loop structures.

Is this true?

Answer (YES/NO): YES